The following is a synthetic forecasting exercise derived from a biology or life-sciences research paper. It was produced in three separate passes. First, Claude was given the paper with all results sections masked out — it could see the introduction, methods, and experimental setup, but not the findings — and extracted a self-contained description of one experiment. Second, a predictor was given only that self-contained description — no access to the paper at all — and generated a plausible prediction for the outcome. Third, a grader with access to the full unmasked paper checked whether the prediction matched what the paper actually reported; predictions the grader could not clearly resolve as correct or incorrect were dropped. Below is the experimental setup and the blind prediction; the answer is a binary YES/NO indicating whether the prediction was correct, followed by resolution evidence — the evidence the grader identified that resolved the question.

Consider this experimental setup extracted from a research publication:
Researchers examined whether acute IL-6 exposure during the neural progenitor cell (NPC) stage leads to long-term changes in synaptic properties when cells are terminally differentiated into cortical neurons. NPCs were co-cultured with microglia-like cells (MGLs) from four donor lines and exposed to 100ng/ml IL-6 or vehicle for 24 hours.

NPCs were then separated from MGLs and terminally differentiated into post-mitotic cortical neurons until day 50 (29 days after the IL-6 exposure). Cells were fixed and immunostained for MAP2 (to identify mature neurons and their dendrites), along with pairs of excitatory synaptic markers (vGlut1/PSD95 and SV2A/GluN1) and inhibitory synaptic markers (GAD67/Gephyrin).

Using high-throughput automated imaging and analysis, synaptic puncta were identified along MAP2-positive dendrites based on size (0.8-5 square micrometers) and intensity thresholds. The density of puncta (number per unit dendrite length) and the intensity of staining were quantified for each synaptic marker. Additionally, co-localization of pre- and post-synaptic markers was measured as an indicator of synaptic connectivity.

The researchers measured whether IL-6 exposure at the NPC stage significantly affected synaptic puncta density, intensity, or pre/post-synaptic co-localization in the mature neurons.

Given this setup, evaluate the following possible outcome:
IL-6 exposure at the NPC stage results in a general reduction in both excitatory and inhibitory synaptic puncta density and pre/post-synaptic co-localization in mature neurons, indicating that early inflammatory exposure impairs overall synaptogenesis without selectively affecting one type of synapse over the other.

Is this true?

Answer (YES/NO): NO